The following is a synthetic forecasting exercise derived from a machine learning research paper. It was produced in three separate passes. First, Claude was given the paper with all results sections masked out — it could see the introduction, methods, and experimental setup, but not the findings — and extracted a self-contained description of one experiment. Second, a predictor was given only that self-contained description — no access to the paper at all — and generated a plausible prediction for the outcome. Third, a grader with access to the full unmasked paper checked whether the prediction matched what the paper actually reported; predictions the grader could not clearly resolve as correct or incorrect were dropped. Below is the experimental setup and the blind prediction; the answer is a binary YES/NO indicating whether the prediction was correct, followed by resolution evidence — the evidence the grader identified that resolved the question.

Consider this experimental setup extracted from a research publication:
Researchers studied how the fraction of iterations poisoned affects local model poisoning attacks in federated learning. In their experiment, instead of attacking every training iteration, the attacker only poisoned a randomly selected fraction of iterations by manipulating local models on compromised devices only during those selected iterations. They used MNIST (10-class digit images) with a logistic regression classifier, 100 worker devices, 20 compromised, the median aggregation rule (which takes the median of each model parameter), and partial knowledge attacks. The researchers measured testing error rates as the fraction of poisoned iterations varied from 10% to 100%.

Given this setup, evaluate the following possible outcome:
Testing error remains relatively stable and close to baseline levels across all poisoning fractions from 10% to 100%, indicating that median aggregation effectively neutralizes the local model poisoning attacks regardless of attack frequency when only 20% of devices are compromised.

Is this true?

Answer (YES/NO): NO